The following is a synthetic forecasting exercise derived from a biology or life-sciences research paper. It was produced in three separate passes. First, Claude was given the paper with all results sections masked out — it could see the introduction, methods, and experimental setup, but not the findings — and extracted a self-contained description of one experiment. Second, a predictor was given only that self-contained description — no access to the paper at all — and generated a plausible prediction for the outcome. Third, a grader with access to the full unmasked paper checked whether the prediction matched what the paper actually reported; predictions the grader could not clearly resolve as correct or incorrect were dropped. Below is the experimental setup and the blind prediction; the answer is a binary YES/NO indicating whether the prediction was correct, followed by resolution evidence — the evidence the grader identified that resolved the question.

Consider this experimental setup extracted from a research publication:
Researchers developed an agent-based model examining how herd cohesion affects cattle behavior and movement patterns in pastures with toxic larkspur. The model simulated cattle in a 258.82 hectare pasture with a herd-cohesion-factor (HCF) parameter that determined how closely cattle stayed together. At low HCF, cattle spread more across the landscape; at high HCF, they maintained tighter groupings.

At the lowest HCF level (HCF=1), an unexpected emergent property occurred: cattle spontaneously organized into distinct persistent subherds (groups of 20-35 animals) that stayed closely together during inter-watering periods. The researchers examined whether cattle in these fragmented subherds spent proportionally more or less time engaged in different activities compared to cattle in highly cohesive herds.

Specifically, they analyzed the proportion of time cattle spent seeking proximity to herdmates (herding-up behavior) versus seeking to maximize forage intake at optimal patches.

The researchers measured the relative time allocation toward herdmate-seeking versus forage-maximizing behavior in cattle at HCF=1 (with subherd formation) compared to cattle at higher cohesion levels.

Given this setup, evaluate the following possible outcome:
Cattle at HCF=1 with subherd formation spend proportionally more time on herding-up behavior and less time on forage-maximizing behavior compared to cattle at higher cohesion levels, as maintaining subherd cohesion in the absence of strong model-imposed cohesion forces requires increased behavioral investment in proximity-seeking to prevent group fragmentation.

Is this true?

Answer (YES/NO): YES